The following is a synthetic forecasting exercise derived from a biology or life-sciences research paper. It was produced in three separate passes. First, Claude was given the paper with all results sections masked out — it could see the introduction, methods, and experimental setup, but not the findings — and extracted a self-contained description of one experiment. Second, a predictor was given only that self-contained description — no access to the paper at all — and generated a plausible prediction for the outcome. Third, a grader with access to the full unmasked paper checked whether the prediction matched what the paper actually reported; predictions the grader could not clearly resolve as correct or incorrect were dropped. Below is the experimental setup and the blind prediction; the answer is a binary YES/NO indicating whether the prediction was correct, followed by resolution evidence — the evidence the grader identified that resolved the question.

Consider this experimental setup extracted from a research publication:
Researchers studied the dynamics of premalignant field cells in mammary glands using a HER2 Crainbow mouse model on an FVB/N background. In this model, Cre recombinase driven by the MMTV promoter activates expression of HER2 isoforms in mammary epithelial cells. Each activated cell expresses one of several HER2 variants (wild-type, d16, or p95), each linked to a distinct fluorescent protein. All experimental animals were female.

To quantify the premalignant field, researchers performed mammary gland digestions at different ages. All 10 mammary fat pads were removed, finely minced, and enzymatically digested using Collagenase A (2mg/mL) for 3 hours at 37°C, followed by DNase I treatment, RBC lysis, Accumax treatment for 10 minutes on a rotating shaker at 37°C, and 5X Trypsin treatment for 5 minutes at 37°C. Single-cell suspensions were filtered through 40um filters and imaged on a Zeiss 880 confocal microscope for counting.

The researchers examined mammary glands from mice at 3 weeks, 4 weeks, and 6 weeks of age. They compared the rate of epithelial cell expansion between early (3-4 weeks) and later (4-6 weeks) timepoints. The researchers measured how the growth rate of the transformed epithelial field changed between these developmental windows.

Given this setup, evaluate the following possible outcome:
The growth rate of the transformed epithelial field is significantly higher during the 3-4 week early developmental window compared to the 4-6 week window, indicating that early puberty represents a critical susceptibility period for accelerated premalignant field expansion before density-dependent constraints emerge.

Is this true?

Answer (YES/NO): NO